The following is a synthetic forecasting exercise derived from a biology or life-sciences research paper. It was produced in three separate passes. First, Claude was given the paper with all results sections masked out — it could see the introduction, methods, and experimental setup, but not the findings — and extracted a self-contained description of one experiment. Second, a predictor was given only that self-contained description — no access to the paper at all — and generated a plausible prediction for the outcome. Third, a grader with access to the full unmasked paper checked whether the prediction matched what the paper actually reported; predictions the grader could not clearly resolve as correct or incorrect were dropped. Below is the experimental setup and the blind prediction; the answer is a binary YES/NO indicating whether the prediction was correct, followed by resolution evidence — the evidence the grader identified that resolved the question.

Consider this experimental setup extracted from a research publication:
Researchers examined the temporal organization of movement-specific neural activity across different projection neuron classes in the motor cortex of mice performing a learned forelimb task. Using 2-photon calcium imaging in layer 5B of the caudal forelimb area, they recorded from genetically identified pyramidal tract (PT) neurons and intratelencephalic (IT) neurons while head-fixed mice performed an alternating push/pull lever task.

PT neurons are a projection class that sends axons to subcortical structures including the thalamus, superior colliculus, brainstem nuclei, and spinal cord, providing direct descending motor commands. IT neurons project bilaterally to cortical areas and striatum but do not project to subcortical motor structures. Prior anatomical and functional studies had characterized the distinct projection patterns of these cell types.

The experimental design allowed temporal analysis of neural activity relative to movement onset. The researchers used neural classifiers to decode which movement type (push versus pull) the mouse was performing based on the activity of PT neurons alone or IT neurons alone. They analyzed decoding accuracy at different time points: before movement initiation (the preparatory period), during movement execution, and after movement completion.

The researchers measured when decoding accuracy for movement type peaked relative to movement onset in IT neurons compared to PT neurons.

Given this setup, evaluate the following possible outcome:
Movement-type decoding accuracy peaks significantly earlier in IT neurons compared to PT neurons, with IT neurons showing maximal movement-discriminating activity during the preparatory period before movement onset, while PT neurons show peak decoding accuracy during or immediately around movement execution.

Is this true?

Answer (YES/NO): YES